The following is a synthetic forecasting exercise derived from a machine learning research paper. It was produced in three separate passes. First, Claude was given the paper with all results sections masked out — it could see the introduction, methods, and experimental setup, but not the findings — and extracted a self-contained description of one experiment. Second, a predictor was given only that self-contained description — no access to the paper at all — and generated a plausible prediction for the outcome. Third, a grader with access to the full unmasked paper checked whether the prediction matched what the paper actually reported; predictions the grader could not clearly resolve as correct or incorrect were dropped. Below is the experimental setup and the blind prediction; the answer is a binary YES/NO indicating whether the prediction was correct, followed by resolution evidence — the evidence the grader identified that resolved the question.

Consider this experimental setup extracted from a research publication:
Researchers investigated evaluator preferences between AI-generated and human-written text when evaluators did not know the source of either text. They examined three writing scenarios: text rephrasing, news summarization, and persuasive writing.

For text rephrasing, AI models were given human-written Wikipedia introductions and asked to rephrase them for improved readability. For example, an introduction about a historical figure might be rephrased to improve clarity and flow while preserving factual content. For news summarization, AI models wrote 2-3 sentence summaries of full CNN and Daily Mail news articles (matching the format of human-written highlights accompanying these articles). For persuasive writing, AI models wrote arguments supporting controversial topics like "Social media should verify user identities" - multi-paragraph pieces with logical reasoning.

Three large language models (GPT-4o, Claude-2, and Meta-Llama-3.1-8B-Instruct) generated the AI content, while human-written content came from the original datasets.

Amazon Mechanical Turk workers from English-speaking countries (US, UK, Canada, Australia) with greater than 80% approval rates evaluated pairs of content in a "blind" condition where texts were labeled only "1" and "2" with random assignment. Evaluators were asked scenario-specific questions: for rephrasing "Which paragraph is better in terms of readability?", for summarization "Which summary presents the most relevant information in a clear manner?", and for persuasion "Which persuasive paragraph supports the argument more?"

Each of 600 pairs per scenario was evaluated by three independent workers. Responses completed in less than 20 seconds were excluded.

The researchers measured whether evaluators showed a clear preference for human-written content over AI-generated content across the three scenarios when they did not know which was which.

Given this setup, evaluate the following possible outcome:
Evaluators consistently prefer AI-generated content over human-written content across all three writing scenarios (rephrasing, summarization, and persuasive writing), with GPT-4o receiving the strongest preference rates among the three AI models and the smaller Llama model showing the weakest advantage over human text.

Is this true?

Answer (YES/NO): NO